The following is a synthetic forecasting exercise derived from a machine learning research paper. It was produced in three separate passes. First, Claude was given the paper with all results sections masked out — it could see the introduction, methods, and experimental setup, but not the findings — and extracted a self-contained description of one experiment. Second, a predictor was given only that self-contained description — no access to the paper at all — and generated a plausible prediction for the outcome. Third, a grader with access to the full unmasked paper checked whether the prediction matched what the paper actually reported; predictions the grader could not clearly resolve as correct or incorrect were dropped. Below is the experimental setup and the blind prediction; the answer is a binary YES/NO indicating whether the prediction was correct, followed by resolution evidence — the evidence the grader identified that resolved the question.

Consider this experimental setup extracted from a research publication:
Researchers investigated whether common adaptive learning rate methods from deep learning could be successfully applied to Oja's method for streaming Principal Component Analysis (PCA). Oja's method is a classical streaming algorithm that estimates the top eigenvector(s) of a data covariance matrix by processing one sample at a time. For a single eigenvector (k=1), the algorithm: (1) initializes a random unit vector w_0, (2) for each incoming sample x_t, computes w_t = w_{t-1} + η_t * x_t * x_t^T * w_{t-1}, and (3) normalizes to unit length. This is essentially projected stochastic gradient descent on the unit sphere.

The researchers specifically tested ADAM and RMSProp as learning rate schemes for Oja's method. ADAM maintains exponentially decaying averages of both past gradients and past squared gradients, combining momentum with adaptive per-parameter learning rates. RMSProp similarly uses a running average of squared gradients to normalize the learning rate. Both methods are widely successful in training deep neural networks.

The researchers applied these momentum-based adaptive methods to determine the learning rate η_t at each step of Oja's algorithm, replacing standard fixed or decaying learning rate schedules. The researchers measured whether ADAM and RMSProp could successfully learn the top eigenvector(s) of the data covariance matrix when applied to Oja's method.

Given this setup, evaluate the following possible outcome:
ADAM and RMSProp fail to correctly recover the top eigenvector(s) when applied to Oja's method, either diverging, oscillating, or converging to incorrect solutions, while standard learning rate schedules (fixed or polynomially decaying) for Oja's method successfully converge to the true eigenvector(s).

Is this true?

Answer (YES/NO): YES